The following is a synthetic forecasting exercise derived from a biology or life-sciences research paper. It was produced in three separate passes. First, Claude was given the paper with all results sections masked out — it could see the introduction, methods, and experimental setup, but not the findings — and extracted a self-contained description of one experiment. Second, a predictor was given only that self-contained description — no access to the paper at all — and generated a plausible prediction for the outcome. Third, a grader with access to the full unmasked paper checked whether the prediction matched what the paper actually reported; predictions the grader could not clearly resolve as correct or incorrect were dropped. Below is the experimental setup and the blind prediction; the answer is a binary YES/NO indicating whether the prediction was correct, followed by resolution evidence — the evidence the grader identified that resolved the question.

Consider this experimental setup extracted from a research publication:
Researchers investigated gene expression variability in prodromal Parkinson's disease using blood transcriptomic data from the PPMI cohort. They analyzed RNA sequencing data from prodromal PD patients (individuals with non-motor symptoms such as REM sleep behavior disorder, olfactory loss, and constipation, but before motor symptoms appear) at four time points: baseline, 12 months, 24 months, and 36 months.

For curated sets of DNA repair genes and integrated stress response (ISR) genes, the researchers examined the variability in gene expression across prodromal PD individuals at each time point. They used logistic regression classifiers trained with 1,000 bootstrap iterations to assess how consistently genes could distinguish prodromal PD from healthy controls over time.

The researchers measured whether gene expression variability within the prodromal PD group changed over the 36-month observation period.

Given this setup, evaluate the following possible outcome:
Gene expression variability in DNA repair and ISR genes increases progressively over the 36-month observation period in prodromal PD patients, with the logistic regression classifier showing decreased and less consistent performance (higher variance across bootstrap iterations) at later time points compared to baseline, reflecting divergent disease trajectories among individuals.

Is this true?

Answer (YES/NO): NO